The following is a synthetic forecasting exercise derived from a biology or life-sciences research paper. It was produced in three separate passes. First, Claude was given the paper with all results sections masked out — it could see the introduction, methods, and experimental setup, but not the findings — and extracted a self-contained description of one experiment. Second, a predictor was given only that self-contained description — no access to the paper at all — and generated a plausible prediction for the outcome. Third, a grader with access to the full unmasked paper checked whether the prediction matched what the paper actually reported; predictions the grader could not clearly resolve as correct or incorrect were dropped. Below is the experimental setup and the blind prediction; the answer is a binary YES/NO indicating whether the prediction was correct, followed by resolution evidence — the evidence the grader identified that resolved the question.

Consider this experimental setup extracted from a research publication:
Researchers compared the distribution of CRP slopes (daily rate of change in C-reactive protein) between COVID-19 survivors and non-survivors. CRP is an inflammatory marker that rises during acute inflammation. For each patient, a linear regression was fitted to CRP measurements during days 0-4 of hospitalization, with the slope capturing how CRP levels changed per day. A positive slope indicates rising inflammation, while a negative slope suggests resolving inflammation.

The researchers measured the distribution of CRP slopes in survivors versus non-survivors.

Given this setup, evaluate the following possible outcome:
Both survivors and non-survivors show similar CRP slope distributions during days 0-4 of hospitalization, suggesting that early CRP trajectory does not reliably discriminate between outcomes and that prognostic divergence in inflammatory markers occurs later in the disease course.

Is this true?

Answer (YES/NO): NO